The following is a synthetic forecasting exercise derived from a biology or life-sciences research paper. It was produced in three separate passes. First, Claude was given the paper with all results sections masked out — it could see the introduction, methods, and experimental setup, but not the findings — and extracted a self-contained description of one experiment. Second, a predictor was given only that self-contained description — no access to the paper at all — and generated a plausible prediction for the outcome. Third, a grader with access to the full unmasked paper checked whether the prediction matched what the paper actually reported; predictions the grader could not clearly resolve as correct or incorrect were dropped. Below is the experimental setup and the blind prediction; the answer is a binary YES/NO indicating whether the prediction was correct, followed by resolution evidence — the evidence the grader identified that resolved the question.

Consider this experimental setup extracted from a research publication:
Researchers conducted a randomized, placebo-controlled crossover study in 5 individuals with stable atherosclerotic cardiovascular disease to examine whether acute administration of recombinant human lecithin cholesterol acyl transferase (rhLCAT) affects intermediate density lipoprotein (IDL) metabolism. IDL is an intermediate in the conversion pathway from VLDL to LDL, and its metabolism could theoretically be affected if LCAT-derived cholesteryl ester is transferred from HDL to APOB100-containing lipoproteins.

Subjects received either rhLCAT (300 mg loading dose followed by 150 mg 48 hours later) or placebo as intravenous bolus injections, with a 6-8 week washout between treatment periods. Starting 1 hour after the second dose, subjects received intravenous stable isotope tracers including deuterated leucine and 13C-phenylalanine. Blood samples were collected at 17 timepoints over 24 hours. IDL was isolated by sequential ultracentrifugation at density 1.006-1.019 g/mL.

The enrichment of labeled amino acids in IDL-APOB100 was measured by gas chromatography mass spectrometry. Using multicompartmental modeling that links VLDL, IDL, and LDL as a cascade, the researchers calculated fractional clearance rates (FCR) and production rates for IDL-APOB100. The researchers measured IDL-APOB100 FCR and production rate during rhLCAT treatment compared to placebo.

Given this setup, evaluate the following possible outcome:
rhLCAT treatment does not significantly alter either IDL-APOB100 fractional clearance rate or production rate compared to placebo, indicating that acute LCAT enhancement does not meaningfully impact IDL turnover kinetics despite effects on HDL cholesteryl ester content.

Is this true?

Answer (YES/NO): YES